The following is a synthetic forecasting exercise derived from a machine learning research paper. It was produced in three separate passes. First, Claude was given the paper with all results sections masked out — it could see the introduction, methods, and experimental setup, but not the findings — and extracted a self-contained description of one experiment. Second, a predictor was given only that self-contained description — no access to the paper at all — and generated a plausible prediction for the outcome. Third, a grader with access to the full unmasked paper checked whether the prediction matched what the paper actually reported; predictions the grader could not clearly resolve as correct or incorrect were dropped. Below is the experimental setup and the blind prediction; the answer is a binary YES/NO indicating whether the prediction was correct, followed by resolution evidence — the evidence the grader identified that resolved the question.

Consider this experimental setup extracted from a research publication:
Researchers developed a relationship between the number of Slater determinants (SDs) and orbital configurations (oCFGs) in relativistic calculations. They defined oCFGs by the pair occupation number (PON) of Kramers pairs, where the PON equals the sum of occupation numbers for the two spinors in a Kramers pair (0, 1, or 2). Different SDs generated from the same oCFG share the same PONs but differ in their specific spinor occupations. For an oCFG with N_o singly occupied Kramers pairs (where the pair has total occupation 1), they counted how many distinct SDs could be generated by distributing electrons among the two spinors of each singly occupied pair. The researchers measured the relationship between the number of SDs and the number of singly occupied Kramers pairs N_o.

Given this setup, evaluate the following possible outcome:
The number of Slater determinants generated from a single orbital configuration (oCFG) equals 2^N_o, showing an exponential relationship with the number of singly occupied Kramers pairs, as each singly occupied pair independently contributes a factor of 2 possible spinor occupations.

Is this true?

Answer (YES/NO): YES